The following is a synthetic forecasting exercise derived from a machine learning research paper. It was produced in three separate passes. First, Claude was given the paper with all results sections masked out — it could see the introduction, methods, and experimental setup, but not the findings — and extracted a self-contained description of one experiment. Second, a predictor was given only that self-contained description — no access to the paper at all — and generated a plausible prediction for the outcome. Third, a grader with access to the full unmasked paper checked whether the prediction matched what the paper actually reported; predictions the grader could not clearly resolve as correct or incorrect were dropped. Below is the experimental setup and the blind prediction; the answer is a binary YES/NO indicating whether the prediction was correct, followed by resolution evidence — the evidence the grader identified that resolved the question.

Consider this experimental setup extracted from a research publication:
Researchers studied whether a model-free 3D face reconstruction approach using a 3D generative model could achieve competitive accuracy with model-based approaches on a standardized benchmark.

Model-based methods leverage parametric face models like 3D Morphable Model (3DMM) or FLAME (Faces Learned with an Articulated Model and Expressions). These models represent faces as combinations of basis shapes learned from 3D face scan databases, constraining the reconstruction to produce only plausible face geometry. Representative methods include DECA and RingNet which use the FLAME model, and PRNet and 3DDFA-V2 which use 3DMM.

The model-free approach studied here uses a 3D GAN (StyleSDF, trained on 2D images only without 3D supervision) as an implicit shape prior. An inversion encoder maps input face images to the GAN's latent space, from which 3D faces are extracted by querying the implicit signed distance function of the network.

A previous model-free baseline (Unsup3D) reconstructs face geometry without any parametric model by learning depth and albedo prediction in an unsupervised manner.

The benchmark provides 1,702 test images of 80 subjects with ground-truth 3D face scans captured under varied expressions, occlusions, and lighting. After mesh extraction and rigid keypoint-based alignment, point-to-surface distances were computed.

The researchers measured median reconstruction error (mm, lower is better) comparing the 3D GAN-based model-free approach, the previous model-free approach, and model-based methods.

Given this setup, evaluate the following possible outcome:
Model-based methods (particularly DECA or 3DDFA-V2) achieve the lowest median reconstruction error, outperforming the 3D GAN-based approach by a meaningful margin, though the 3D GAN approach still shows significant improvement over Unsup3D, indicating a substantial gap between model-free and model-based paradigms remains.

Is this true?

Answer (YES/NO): YES